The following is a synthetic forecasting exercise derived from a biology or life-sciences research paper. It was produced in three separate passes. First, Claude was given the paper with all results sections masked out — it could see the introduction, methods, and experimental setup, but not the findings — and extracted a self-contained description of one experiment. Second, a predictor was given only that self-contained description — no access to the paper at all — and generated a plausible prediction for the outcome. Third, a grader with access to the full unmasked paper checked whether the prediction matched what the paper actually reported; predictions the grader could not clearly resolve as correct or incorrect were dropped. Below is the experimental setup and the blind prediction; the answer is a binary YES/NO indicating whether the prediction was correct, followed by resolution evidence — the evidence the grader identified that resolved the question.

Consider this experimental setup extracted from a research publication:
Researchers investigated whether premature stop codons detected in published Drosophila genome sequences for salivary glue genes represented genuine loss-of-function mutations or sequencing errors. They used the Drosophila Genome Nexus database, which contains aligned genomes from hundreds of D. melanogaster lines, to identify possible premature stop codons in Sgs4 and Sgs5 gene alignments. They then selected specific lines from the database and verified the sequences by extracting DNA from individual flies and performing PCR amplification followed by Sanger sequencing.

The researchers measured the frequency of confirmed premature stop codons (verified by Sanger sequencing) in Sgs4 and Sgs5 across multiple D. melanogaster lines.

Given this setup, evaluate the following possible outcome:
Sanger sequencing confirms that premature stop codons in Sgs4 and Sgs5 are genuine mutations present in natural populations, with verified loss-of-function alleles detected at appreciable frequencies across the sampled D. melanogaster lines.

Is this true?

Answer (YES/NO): YES